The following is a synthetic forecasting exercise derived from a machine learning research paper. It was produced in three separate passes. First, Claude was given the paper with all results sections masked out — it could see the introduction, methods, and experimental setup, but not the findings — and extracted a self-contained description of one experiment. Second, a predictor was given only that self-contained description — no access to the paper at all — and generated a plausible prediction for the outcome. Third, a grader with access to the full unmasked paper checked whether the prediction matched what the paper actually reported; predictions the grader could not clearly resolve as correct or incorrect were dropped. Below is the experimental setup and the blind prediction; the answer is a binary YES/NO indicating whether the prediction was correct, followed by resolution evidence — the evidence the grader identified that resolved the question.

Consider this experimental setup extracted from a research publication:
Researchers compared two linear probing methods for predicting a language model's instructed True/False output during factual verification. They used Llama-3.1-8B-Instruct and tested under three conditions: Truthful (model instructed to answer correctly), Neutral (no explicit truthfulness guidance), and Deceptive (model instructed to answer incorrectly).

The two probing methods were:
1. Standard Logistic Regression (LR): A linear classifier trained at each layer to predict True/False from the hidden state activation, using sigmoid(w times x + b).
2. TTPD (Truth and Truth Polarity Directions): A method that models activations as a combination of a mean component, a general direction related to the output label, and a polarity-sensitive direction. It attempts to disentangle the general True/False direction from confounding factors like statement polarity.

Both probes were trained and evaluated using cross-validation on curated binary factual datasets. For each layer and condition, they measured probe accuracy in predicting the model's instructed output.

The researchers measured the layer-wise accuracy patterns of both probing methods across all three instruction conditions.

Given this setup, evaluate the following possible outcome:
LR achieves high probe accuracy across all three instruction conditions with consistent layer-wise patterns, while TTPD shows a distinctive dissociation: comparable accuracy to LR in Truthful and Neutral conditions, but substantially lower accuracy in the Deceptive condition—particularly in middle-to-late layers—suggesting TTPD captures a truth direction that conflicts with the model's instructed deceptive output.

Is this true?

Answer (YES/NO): NO